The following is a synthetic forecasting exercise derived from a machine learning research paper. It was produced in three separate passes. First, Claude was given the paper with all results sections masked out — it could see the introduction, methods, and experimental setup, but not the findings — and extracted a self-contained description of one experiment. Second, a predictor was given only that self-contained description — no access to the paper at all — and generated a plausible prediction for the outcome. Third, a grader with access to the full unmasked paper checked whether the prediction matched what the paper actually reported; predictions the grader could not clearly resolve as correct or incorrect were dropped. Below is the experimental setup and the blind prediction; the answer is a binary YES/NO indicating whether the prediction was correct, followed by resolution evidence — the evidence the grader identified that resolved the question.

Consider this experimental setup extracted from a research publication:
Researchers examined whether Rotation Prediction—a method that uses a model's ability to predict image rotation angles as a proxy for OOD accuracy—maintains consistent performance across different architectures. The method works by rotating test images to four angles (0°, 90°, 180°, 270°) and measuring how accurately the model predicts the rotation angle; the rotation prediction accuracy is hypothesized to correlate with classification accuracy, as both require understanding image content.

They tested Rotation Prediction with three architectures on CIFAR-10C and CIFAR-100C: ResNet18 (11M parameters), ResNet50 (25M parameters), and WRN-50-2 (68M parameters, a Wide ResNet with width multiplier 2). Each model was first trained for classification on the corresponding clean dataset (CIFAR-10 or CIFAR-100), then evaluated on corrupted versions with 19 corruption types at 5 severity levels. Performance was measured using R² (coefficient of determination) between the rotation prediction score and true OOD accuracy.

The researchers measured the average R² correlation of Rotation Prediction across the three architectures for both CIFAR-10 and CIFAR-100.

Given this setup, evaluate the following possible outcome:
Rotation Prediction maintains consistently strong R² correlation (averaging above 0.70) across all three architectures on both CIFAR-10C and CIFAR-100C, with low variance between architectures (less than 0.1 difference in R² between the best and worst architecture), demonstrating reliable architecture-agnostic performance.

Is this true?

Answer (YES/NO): YES